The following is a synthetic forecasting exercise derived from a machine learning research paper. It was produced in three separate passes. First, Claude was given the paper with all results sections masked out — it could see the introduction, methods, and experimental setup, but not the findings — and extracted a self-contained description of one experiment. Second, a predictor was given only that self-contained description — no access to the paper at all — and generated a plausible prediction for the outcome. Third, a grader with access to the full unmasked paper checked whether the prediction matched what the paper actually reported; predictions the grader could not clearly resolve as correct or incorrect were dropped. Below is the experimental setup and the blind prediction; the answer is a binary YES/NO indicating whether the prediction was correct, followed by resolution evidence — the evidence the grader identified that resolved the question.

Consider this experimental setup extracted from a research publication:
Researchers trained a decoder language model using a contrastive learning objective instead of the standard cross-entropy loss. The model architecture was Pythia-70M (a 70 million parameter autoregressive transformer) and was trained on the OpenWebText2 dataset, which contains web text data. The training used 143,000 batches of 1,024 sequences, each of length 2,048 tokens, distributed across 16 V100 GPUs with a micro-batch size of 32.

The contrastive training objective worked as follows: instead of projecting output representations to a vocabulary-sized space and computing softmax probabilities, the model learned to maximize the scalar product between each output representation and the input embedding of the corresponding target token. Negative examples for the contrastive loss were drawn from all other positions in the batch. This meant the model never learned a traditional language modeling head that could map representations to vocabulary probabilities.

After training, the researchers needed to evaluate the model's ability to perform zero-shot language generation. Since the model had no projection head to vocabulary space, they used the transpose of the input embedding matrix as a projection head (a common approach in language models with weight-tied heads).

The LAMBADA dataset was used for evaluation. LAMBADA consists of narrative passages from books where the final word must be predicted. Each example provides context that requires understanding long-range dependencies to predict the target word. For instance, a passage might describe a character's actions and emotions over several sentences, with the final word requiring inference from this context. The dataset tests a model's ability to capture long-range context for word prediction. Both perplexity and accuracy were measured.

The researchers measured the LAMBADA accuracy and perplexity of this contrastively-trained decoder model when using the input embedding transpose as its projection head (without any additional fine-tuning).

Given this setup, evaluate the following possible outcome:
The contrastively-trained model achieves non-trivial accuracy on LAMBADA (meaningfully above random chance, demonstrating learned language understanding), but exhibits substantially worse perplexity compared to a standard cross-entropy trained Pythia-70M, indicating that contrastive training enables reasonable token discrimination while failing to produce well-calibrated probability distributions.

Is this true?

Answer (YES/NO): YES